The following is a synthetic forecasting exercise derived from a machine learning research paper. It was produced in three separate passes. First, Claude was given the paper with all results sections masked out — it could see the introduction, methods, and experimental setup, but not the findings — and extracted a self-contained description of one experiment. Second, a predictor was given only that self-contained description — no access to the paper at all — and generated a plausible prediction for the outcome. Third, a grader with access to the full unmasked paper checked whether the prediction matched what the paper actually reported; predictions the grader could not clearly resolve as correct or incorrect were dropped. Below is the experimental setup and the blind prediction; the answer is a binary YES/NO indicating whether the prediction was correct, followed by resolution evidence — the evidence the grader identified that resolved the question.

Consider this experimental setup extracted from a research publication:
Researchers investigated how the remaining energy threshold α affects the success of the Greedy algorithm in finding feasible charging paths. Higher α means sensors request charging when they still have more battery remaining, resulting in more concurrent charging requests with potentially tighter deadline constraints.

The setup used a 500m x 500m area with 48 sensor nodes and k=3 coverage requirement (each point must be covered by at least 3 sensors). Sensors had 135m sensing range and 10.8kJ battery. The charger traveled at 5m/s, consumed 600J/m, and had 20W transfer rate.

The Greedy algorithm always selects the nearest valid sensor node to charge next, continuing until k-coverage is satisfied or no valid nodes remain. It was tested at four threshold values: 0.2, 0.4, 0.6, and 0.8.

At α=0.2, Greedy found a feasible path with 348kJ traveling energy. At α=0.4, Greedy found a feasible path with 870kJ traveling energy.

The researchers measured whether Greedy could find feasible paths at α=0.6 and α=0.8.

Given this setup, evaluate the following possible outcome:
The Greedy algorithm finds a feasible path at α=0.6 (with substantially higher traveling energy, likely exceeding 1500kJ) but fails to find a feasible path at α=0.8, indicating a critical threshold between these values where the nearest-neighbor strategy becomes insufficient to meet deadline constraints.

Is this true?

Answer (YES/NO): NO